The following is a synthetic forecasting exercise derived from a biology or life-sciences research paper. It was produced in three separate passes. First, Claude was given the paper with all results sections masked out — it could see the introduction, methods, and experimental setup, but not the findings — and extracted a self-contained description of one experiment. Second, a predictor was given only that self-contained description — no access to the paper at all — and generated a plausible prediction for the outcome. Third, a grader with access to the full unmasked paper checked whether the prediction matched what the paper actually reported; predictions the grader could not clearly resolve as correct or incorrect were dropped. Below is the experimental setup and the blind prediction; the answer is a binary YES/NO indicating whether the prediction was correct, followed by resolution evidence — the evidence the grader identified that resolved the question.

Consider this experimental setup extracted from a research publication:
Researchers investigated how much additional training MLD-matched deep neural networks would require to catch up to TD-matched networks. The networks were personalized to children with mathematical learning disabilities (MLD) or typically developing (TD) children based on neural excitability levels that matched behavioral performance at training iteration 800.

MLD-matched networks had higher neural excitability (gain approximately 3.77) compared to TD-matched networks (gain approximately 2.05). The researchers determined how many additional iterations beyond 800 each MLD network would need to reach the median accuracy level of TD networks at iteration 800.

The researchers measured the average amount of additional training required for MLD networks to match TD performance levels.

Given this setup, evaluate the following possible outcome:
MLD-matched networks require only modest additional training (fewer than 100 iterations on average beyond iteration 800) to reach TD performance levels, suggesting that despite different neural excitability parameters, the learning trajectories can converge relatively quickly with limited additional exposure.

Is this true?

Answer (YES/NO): NO